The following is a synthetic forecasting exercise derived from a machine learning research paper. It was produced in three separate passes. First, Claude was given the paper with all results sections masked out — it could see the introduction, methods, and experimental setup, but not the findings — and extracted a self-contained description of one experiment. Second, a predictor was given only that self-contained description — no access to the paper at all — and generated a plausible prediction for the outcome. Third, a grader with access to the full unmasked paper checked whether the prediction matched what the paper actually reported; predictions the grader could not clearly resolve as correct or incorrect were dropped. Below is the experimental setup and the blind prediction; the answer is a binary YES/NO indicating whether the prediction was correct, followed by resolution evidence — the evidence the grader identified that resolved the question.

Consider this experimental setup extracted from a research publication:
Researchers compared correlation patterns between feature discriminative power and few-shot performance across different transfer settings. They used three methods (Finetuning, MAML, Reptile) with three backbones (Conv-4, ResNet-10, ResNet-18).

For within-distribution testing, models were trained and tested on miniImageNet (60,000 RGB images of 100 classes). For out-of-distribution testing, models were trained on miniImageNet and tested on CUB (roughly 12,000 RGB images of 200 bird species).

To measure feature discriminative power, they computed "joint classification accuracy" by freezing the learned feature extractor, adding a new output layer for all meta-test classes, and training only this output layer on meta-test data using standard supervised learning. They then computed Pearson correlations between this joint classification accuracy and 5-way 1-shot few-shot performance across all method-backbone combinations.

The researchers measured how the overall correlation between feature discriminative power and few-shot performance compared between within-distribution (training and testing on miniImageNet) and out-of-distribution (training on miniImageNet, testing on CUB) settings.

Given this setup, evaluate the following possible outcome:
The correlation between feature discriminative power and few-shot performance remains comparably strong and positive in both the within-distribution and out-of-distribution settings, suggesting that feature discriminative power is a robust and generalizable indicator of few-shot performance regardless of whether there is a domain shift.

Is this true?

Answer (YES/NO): NO